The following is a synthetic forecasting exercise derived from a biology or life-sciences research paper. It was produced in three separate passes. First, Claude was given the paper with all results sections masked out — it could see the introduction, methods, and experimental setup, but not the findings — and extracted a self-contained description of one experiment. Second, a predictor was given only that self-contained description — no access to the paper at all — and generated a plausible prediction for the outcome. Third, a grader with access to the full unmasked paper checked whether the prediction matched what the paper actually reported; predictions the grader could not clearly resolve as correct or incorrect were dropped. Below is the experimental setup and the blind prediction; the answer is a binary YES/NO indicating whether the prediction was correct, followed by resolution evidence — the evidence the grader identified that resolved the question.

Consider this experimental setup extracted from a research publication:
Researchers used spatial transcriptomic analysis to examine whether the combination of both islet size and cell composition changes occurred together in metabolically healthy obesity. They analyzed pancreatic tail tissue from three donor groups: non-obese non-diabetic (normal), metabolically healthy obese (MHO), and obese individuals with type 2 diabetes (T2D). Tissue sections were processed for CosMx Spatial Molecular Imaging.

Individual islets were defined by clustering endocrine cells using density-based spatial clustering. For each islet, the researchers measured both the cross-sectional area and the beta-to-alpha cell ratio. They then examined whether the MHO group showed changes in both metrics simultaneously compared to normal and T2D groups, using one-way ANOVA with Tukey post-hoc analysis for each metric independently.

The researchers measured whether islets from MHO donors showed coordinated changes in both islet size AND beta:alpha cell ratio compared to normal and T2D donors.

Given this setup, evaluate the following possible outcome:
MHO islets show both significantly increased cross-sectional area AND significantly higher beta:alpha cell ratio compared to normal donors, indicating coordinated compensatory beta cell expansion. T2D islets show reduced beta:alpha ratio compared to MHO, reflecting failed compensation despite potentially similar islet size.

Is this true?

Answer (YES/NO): NO